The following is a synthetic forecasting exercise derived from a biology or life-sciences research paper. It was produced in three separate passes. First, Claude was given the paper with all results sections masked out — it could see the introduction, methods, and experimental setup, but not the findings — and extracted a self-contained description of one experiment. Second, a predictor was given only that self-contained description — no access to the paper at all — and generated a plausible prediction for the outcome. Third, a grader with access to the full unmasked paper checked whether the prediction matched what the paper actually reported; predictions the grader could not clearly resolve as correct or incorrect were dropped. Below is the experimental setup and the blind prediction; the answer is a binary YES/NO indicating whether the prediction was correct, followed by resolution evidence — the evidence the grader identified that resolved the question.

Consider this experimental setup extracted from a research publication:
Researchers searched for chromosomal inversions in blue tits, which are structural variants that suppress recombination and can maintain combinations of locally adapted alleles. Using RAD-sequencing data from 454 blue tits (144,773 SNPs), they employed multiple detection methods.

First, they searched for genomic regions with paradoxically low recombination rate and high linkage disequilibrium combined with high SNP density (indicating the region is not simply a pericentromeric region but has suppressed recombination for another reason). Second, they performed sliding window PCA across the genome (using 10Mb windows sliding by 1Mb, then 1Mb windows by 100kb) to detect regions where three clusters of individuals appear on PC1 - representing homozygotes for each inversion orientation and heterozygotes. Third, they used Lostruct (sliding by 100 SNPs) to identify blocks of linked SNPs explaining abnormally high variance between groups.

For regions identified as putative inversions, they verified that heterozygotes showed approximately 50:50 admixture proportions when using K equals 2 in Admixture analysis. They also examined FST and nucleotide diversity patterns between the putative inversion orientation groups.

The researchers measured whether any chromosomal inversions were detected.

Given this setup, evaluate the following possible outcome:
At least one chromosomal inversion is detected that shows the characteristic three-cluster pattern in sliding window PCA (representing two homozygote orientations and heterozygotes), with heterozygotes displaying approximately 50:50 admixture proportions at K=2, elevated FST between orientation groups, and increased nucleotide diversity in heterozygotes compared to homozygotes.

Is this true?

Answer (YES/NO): YES